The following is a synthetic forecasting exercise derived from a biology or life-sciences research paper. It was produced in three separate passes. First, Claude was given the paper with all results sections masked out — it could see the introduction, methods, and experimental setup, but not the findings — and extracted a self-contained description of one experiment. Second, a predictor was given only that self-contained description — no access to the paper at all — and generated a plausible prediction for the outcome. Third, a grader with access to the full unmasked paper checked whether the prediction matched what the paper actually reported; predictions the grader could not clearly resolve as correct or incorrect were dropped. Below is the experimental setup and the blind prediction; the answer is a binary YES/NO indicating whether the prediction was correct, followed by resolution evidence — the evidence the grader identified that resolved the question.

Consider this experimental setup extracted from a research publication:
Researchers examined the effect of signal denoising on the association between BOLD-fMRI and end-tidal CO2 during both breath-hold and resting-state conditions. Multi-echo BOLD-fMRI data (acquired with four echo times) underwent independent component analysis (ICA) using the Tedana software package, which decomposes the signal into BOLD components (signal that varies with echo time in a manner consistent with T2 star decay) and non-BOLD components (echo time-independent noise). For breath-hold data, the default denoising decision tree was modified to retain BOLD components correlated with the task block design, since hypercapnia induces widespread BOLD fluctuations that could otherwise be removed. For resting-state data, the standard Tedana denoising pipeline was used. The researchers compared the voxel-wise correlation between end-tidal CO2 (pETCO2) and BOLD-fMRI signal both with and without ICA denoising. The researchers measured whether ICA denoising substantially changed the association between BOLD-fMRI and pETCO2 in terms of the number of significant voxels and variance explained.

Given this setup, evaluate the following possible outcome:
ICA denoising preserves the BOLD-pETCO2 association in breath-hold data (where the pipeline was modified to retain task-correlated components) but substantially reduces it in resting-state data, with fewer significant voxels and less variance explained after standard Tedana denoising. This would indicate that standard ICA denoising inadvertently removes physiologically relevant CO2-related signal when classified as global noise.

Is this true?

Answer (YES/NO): NO